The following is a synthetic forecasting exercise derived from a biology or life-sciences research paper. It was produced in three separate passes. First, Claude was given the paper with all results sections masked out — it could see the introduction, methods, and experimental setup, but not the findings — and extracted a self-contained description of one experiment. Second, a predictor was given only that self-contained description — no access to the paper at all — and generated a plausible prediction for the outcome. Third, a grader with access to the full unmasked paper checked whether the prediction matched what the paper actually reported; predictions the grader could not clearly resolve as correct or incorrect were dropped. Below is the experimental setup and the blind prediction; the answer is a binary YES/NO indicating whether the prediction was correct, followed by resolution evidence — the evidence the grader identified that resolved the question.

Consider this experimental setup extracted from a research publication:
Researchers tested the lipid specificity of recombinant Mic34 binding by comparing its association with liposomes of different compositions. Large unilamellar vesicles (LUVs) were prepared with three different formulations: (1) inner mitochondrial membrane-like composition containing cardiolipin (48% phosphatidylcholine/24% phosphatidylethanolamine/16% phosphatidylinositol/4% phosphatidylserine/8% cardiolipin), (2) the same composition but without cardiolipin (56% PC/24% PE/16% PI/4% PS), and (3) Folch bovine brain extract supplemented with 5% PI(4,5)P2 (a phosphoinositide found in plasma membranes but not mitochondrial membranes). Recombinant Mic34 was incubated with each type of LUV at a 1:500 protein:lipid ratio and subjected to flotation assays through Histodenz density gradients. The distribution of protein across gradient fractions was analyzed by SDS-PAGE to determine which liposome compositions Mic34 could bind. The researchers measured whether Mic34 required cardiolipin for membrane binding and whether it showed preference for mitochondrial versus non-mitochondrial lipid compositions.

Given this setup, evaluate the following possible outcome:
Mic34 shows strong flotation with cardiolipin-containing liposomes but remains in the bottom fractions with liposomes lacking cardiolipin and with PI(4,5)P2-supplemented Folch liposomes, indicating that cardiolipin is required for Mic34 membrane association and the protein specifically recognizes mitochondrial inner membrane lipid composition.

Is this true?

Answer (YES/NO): NO